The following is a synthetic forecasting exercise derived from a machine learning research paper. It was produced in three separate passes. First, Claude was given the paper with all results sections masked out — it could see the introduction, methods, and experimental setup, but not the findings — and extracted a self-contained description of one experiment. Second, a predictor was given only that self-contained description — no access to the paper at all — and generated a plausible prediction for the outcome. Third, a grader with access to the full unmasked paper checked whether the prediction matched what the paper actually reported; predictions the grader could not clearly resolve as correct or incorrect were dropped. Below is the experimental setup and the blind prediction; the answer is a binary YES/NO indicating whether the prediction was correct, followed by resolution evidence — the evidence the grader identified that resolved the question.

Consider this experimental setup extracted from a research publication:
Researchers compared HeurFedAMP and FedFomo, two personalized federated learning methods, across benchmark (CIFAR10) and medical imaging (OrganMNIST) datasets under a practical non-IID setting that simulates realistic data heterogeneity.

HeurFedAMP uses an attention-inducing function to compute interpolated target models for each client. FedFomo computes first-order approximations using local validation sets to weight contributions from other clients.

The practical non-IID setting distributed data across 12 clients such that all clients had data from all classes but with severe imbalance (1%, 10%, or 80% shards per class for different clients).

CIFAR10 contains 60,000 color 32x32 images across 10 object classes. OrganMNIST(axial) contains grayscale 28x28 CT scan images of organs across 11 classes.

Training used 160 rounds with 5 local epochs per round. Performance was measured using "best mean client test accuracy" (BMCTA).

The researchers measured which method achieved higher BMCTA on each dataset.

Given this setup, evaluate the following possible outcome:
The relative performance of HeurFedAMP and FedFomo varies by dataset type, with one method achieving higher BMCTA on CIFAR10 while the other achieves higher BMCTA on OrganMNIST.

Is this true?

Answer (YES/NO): YES